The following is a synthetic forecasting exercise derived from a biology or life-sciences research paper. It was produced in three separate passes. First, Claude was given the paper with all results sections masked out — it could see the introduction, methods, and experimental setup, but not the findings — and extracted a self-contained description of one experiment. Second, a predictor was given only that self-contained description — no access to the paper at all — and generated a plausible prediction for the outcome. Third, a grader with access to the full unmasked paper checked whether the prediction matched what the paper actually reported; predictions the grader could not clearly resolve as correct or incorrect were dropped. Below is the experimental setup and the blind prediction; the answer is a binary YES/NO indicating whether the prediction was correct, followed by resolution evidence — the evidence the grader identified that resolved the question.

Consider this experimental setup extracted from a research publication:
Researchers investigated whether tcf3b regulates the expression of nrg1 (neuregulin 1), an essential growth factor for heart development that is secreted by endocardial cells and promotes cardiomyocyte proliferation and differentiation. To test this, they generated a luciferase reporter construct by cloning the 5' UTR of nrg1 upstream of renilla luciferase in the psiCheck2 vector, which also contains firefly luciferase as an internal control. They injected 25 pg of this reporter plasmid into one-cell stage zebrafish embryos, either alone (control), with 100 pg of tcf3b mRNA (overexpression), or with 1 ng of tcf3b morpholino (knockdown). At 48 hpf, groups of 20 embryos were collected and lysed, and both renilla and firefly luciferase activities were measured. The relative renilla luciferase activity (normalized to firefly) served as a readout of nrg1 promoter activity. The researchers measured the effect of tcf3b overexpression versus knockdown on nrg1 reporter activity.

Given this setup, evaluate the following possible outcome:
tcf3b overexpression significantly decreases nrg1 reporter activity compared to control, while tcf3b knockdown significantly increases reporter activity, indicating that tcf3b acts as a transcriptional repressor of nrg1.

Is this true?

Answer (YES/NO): YES